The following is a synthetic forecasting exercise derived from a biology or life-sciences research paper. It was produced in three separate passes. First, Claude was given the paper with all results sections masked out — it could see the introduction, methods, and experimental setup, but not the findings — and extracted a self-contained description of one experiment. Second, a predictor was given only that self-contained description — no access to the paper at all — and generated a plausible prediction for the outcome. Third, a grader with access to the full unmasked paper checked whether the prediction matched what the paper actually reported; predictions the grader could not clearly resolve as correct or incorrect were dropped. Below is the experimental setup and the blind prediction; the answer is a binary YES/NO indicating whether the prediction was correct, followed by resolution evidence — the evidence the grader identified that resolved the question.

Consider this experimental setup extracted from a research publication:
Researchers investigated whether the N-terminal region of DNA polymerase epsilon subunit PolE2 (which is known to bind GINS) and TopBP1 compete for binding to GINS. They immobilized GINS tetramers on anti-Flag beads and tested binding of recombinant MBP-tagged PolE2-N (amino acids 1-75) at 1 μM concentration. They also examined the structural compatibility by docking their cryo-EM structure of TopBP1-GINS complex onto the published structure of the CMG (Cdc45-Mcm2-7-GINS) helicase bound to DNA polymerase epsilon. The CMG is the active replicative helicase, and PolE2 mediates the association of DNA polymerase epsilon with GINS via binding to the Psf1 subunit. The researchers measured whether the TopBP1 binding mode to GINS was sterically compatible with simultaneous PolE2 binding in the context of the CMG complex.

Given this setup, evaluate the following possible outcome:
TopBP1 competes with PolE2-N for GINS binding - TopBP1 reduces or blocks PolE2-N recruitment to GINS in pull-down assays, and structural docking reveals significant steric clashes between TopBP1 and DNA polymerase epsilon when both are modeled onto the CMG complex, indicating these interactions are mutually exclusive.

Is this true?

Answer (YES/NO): NO